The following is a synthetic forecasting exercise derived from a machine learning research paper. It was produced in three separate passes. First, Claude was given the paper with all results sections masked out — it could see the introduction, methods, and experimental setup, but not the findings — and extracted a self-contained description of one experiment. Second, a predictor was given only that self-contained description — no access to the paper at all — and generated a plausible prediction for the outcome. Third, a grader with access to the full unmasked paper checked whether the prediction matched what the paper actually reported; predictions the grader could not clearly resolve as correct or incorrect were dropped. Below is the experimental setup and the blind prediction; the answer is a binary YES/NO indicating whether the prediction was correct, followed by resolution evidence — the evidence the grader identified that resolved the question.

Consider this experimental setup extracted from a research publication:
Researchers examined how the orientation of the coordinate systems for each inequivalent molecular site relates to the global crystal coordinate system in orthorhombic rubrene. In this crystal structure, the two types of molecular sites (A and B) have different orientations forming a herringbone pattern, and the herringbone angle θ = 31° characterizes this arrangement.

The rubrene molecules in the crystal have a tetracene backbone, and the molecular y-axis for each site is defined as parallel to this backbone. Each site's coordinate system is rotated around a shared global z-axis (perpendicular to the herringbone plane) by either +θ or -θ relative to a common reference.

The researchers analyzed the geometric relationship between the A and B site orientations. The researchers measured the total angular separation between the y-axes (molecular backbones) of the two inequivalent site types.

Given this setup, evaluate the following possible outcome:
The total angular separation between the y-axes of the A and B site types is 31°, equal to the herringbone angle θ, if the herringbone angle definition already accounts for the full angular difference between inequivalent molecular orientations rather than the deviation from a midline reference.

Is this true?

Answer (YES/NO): NO